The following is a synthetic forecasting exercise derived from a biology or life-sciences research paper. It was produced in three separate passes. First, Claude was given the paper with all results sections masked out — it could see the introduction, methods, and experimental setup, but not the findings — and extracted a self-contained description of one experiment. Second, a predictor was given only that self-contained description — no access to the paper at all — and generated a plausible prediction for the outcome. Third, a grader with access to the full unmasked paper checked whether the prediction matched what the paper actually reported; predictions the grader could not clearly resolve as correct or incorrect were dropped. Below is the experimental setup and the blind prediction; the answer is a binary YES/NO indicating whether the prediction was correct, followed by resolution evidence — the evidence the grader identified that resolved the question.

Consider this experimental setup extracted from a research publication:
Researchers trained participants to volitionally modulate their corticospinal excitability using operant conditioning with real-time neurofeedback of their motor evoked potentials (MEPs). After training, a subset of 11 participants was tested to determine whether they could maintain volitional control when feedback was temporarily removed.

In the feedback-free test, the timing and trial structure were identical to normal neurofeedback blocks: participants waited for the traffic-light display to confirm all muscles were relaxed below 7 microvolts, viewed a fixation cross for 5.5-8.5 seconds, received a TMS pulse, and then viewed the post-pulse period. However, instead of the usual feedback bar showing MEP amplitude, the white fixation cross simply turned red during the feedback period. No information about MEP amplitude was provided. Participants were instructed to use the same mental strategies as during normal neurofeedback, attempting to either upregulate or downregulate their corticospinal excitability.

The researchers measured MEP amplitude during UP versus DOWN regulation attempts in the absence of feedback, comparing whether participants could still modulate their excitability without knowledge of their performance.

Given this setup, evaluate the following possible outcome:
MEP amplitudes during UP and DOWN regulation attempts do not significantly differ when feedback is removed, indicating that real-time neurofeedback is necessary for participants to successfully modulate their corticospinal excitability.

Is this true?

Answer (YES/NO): NO